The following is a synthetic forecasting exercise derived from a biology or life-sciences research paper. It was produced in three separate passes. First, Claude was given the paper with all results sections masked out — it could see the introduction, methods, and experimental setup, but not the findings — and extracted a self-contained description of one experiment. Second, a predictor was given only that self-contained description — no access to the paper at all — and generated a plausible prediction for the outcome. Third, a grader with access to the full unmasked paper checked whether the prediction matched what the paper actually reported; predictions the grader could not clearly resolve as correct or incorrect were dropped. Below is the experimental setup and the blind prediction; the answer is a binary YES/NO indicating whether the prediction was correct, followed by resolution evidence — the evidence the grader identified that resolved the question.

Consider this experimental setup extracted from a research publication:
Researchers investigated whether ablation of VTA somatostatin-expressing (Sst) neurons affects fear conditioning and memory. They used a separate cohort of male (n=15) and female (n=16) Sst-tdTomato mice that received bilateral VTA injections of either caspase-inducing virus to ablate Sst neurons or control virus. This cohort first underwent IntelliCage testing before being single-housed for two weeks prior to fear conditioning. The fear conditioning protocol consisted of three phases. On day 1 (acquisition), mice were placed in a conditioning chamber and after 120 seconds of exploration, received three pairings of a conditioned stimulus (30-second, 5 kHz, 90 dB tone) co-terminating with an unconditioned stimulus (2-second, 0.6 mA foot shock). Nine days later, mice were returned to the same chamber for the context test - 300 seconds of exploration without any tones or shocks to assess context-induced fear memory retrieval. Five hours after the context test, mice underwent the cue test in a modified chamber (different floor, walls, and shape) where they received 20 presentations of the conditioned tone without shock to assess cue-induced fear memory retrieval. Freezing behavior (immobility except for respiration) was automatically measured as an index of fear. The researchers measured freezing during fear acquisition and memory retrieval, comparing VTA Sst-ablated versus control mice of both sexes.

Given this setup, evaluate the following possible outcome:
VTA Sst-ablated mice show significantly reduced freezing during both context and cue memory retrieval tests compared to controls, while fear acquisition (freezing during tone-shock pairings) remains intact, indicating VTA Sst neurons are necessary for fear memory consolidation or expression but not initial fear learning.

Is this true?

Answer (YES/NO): NO